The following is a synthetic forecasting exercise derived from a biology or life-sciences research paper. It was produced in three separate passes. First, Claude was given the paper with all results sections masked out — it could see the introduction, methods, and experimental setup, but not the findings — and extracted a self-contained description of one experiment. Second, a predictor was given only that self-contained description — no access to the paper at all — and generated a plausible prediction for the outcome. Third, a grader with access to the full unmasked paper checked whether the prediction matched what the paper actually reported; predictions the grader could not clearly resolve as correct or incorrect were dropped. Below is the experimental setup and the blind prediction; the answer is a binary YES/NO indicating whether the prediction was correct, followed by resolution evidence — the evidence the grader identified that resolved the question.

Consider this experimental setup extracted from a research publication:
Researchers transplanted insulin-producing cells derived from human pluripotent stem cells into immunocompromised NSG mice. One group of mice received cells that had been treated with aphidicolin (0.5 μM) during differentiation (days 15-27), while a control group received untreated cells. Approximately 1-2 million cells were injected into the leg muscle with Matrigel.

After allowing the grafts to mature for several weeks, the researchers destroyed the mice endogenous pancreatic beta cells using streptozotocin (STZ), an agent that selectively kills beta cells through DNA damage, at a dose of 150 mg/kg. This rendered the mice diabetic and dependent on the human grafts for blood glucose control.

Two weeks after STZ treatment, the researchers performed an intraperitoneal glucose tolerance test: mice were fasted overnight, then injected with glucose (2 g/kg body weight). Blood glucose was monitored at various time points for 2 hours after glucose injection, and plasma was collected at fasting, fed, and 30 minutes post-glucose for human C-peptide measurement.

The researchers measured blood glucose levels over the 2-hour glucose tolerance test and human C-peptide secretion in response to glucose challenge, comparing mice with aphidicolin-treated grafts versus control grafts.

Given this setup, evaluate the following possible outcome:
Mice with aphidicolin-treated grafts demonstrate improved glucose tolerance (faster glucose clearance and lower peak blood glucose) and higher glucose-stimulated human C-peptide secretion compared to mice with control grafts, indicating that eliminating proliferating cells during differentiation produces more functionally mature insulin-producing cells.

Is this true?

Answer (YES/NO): YES